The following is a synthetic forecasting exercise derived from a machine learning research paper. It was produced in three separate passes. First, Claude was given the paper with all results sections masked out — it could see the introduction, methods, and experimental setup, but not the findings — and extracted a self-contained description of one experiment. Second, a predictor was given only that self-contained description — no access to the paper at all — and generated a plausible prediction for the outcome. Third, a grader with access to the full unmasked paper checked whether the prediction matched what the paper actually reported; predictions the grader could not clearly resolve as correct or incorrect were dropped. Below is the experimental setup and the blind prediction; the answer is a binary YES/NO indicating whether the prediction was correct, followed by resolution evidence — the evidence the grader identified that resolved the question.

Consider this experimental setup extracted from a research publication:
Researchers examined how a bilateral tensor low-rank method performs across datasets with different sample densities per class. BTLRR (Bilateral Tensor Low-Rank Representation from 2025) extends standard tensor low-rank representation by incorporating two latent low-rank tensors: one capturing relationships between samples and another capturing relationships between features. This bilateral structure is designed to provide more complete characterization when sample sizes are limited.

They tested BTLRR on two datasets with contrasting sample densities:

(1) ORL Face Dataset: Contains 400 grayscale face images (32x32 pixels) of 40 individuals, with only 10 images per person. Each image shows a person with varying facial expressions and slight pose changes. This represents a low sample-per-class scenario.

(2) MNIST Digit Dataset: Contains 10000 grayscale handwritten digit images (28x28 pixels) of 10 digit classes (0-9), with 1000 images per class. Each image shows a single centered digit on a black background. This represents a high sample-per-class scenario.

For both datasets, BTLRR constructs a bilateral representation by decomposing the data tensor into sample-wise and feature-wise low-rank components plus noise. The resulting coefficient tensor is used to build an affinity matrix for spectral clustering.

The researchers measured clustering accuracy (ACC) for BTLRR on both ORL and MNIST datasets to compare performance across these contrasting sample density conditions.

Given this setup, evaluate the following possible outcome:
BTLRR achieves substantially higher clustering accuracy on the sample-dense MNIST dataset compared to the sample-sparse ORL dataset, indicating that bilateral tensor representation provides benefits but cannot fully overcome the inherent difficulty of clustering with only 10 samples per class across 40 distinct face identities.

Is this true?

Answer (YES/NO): NO